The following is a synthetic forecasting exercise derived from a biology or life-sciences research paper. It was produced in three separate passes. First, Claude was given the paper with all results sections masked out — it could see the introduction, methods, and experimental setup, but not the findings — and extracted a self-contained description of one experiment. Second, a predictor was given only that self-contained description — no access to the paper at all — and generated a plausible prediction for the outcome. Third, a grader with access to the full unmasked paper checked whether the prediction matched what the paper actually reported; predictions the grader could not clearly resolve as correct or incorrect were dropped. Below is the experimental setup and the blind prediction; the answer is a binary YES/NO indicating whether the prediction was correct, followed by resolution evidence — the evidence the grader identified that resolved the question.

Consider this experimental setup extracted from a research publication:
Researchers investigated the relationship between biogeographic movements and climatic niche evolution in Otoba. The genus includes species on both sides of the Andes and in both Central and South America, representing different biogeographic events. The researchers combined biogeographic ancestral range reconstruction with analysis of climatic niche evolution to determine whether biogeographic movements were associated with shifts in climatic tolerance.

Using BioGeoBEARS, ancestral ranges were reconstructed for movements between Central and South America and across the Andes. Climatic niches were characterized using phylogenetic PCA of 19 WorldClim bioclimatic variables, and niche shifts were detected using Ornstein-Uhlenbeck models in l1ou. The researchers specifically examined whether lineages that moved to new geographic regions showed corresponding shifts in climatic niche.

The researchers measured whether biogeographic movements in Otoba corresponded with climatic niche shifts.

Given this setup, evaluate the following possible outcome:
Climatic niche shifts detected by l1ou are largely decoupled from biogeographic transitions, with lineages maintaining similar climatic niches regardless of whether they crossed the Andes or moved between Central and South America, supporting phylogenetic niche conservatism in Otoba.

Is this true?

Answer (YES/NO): NO